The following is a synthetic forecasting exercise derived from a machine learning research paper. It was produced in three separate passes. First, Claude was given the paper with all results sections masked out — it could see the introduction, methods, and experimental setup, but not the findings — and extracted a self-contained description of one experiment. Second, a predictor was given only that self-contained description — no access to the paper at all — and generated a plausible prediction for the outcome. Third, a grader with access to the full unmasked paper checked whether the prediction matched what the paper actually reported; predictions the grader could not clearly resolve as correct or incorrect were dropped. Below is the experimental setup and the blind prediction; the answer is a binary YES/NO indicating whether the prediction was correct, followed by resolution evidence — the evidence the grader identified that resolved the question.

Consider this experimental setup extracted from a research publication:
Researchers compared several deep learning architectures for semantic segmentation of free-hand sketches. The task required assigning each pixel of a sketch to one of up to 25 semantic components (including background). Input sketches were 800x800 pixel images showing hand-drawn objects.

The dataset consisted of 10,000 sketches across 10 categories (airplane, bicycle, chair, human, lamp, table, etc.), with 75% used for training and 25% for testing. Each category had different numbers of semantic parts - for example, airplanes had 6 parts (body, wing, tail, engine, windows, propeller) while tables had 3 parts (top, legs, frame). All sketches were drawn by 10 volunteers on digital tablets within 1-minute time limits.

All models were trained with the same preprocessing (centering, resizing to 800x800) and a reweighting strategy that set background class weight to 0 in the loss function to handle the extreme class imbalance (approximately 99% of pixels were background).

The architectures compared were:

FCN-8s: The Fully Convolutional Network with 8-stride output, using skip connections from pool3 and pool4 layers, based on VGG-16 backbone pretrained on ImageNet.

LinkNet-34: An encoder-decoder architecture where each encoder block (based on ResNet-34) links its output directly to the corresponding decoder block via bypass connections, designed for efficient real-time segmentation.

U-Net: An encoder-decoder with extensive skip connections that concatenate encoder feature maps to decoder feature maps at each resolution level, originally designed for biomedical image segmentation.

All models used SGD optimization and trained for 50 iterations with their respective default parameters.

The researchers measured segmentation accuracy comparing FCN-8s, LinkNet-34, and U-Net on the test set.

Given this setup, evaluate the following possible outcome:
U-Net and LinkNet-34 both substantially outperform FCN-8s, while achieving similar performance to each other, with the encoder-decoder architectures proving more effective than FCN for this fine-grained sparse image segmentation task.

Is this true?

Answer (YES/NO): NO